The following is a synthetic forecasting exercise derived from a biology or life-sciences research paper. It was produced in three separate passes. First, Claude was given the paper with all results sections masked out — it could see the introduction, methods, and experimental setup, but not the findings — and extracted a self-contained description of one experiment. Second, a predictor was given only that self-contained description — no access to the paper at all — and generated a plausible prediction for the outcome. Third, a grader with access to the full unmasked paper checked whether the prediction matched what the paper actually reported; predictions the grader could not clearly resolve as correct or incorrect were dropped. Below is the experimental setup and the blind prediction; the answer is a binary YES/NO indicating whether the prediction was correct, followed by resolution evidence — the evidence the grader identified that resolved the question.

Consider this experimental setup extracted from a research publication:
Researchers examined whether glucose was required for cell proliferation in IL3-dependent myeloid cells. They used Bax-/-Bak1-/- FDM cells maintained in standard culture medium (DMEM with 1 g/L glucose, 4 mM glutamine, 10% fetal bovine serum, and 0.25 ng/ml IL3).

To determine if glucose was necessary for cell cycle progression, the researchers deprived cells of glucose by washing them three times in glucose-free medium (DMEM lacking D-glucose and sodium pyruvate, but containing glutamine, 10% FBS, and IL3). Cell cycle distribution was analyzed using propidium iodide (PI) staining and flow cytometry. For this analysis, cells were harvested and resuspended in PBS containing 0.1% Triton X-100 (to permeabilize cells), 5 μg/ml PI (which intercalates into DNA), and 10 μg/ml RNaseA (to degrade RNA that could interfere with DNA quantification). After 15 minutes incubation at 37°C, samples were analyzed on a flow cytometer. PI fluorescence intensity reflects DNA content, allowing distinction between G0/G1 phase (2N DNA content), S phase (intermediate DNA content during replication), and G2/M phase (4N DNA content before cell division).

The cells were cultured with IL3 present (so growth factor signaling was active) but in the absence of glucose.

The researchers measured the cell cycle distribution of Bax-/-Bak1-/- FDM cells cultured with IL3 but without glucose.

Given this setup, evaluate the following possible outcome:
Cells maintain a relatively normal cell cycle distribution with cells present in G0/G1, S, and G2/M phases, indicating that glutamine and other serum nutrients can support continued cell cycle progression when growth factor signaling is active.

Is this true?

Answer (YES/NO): YES